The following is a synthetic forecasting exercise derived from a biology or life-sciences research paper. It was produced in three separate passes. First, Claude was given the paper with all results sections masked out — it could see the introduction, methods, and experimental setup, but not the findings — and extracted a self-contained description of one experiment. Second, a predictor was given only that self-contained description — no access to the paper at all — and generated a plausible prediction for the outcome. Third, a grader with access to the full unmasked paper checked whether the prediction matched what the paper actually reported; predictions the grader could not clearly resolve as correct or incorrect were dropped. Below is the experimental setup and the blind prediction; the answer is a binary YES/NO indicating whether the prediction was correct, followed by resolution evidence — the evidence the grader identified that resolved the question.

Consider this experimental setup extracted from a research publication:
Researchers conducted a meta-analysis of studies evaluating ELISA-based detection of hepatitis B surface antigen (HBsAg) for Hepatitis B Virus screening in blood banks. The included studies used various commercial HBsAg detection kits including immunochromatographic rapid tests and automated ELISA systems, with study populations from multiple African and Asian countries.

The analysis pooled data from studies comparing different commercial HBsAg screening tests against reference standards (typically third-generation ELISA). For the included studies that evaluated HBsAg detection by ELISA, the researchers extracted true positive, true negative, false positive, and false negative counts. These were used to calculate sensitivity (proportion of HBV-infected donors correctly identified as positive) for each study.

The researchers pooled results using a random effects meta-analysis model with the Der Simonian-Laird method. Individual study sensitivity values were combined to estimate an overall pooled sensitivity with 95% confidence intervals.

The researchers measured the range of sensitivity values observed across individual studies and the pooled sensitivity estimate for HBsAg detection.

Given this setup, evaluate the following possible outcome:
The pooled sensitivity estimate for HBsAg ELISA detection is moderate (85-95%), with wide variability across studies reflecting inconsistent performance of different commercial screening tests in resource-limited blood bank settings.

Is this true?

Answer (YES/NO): YES